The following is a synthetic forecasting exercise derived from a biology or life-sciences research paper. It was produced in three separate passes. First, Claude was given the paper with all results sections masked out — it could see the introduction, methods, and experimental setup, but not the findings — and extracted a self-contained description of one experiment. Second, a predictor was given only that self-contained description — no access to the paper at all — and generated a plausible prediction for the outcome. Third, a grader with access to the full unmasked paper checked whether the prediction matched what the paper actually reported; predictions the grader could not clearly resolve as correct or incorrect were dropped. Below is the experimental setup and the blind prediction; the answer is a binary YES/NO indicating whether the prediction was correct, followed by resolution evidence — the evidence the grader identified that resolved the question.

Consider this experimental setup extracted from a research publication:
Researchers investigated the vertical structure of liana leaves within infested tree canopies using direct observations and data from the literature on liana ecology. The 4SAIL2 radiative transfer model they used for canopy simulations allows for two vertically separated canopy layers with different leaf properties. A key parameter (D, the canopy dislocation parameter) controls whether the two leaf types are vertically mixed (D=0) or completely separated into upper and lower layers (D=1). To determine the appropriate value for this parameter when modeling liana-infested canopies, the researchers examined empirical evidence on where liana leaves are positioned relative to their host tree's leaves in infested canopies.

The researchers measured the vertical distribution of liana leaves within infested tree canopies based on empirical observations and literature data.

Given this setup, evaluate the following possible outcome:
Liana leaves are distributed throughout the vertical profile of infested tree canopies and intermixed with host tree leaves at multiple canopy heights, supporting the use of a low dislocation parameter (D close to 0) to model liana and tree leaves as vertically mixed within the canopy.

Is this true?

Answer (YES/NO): NO